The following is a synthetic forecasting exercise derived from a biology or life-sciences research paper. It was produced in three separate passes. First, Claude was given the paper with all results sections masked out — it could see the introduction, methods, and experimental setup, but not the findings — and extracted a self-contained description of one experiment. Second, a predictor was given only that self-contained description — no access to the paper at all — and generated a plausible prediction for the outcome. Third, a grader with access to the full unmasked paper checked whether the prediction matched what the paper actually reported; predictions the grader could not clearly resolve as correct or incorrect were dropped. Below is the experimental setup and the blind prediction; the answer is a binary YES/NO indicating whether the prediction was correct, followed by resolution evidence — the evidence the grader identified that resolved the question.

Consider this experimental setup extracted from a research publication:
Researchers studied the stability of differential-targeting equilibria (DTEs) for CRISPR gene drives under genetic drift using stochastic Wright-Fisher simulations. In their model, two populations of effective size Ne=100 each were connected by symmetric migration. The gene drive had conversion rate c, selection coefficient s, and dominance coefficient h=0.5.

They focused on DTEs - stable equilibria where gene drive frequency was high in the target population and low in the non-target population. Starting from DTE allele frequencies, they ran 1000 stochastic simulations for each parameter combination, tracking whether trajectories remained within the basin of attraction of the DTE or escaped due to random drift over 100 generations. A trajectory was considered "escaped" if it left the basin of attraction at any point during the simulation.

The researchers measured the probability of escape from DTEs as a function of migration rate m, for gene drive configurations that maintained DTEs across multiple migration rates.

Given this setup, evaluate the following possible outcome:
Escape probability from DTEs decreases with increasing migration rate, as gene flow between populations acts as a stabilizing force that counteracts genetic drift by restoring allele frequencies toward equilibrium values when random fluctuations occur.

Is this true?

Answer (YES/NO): NO